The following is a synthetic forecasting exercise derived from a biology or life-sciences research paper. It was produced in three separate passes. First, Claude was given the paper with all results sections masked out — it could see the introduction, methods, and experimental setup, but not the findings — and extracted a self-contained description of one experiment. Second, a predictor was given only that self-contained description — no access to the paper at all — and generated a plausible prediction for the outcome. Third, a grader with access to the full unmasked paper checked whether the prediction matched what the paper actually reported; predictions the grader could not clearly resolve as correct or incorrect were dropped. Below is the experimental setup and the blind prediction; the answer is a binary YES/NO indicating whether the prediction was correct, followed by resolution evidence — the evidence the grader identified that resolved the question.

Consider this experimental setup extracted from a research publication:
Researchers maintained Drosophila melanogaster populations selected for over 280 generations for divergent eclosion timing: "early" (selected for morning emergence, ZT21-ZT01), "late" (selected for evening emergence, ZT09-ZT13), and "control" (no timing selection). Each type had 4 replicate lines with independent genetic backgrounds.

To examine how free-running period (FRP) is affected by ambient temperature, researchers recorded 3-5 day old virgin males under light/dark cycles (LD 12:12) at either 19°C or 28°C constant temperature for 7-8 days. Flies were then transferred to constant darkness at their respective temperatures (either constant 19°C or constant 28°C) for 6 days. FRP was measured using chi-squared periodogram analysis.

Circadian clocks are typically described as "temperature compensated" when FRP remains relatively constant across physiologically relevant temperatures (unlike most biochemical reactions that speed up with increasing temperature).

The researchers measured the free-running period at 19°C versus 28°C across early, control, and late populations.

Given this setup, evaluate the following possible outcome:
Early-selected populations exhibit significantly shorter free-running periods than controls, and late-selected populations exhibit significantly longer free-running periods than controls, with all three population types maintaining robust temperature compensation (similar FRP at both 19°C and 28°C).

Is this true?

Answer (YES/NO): NO